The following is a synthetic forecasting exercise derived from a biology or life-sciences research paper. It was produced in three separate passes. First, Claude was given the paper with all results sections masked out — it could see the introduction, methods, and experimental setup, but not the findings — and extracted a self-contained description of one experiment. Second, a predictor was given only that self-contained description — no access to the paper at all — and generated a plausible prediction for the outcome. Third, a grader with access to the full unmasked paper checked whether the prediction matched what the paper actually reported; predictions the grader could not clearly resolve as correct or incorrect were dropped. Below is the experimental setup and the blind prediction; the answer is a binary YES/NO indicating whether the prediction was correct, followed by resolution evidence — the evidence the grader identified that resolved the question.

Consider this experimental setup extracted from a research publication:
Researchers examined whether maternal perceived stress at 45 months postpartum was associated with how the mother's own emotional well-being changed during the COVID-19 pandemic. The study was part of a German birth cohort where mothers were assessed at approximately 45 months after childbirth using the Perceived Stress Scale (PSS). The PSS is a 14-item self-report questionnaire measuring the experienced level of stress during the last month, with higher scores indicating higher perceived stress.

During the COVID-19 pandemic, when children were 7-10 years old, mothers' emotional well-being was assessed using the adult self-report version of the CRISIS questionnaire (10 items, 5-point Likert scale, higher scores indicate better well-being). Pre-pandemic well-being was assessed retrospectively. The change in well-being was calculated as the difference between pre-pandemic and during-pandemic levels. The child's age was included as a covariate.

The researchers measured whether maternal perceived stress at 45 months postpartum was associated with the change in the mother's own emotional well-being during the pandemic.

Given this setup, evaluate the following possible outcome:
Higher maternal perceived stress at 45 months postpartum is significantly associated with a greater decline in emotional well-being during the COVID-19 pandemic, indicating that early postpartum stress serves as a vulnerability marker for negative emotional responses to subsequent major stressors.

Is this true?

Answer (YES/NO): NO